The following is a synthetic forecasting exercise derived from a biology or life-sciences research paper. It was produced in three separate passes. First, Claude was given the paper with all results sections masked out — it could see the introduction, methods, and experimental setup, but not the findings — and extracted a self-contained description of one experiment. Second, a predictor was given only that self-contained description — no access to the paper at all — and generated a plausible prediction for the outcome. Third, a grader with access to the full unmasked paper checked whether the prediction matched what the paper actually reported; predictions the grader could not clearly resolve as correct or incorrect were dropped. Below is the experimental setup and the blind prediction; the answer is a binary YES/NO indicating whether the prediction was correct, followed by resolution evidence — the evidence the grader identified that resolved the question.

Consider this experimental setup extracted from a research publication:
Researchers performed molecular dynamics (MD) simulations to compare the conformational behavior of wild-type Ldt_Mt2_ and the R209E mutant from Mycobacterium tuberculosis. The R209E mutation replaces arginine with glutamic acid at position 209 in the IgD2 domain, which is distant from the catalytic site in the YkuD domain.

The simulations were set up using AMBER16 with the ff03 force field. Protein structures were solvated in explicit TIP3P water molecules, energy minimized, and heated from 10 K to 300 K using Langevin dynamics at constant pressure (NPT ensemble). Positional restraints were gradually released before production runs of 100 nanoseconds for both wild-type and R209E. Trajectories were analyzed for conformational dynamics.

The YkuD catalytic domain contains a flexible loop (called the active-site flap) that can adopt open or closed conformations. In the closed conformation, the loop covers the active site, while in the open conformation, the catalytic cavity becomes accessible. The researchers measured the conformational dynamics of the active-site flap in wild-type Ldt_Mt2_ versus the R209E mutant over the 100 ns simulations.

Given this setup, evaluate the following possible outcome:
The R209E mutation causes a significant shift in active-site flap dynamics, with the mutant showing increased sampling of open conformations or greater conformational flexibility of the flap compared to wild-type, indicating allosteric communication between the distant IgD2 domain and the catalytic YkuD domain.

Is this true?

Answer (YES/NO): NO